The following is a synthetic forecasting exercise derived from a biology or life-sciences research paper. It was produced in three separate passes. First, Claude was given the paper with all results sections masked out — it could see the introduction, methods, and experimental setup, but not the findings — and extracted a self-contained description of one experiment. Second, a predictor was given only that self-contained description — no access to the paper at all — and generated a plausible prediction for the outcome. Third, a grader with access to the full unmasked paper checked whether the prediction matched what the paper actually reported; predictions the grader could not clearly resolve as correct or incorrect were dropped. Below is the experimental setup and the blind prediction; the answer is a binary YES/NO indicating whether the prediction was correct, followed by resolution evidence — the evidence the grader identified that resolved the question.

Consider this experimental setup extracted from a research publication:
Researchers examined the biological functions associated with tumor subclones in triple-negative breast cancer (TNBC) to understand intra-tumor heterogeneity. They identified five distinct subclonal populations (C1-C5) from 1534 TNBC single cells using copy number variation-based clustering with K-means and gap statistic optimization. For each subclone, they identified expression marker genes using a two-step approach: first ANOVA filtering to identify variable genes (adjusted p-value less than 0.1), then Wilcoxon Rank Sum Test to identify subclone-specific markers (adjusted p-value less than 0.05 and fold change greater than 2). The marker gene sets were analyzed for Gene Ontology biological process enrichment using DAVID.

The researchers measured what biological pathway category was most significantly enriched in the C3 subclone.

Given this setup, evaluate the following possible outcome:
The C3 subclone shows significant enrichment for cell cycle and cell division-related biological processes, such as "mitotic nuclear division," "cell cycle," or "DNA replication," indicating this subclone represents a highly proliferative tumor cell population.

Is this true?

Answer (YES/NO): NO